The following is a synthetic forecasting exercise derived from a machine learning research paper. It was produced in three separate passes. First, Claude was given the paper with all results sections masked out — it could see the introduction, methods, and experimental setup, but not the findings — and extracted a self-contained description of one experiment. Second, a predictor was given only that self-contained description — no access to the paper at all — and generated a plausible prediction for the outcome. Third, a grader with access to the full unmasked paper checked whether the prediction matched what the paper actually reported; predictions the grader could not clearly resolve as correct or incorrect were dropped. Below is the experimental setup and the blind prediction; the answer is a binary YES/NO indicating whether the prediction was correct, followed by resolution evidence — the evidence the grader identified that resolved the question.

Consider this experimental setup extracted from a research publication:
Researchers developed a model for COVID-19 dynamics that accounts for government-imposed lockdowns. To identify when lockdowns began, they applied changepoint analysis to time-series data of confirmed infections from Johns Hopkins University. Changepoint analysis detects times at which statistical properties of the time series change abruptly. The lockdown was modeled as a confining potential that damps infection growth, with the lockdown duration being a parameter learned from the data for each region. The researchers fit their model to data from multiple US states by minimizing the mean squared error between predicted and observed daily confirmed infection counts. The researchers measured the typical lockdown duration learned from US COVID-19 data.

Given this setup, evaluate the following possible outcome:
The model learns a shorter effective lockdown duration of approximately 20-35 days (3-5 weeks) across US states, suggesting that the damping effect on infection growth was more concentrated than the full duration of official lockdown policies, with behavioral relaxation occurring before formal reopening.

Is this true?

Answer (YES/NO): NO